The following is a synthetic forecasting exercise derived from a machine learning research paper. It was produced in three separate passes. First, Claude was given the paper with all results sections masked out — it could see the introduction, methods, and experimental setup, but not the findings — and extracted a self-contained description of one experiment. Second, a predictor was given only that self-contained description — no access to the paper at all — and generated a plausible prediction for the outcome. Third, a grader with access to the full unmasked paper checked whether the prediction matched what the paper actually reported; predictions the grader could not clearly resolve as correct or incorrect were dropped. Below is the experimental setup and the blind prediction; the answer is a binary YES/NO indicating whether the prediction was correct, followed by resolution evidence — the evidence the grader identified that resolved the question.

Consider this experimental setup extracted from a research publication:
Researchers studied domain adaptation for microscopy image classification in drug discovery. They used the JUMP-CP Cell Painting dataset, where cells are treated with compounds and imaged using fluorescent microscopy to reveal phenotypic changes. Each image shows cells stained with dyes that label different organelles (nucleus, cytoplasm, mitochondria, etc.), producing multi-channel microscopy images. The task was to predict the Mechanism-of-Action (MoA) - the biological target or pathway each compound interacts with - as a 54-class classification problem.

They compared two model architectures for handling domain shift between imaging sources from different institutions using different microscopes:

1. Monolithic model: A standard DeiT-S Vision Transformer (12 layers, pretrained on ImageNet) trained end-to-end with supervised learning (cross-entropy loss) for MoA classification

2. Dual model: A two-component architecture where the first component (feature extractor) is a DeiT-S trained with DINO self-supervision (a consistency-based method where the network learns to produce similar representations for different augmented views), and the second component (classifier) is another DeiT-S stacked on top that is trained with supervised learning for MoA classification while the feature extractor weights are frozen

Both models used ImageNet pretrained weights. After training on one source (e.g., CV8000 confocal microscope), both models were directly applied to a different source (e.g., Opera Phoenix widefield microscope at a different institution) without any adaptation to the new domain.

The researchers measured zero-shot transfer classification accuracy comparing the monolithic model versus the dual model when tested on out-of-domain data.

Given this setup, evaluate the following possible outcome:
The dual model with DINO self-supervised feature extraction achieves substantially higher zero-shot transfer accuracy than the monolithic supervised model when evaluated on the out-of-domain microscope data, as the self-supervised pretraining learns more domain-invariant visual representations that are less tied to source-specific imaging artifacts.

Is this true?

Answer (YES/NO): NO